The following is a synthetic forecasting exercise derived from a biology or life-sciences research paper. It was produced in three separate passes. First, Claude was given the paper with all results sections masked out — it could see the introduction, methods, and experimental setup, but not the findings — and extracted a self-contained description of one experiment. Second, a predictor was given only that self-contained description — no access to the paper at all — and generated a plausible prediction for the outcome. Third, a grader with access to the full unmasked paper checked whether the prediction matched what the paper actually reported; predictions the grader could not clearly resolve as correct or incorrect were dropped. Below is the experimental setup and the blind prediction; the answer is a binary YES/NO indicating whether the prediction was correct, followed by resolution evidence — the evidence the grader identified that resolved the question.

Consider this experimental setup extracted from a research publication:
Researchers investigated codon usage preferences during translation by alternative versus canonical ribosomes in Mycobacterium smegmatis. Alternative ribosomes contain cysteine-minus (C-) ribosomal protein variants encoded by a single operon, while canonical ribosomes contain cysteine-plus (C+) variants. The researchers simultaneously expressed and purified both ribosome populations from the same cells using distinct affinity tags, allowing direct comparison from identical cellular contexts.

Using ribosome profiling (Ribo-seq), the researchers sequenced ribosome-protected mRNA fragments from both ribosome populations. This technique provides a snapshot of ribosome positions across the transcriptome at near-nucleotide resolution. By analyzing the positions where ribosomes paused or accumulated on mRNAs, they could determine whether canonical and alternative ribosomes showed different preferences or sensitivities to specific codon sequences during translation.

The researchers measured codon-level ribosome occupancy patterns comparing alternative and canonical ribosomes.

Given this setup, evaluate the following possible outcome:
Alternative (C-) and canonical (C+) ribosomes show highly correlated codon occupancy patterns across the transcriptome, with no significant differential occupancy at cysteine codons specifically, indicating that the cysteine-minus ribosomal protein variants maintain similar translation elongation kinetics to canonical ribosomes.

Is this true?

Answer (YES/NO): NO